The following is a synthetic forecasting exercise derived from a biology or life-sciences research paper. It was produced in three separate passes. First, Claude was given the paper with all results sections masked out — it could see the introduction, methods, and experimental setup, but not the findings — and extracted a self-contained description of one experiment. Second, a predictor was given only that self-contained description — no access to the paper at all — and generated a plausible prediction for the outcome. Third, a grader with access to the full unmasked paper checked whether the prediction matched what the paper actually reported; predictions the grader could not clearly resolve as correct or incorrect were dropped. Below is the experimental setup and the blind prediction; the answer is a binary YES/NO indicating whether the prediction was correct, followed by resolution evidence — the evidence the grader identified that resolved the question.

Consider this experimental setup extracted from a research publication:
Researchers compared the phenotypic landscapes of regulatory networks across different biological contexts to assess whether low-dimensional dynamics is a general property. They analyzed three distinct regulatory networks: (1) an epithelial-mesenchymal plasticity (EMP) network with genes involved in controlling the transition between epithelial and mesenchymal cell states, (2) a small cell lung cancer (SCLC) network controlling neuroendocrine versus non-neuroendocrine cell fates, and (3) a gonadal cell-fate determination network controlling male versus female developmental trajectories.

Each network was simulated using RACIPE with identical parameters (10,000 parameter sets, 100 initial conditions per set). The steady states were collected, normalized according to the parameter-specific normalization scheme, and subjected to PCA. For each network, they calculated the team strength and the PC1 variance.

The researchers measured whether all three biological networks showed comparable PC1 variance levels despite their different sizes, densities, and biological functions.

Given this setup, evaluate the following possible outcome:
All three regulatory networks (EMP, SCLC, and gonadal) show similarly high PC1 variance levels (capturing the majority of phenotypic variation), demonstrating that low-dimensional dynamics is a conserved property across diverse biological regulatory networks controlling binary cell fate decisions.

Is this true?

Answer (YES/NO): NO